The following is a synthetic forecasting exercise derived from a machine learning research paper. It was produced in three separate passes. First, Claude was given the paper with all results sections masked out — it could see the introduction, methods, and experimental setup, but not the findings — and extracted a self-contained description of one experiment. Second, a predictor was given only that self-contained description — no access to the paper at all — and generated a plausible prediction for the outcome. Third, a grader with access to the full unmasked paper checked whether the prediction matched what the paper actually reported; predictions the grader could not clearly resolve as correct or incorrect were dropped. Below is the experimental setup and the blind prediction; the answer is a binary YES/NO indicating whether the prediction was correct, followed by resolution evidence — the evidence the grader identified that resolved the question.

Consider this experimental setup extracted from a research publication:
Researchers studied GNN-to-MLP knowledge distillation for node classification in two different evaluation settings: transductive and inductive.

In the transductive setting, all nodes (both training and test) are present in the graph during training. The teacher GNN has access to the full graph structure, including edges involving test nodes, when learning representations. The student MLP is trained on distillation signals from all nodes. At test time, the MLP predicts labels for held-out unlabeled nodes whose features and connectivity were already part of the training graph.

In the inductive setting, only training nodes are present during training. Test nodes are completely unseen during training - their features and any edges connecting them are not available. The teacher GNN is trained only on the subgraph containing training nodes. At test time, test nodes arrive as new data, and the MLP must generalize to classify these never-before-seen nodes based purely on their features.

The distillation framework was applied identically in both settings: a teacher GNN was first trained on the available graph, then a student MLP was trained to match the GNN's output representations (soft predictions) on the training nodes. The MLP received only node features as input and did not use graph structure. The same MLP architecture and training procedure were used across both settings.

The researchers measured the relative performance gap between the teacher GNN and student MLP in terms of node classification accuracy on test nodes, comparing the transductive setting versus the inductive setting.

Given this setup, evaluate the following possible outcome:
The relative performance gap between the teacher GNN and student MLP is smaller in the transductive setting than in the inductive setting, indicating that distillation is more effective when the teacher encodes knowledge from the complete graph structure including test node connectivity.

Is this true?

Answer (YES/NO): NO